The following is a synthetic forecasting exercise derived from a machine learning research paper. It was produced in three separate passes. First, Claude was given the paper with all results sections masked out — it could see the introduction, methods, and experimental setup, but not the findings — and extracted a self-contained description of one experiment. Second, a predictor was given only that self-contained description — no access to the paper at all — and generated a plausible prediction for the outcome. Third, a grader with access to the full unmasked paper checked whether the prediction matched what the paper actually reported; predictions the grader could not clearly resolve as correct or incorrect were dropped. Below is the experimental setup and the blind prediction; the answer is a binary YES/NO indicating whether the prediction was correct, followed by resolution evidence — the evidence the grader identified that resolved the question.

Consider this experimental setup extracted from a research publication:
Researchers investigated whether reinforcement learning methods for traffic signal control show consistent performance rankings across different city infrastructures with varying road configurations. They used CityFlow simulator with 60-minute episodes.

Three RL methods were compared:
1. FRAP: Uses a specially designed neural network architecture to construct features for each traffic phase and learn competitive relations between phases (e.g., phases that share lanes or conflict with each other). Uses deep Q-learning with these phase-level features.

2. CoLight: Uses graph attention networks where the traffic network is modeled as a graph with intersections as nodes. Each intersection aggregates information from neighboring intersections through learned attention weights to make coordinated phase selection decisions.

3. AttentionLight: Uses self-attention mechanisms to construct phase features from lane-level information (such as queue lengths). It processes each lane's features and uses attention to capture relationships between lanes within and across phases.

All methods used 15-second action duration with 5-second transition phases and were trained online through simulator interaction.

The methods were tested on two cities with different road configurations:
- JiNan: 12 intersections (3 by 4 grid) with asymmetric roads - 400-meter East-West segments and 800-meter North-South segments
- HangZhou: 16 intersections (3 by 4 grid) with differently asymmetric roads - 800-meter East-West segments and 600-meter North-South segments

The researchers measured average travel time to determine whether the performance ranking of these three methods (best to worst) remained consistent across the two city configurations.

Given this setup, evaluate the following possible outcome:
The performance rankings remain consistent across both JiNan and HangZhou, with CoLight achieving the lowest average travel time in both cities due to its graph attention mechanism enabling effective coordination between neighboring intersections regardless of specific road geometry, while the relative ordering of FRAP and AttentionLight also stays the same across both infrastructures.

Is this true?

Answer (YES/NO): NO